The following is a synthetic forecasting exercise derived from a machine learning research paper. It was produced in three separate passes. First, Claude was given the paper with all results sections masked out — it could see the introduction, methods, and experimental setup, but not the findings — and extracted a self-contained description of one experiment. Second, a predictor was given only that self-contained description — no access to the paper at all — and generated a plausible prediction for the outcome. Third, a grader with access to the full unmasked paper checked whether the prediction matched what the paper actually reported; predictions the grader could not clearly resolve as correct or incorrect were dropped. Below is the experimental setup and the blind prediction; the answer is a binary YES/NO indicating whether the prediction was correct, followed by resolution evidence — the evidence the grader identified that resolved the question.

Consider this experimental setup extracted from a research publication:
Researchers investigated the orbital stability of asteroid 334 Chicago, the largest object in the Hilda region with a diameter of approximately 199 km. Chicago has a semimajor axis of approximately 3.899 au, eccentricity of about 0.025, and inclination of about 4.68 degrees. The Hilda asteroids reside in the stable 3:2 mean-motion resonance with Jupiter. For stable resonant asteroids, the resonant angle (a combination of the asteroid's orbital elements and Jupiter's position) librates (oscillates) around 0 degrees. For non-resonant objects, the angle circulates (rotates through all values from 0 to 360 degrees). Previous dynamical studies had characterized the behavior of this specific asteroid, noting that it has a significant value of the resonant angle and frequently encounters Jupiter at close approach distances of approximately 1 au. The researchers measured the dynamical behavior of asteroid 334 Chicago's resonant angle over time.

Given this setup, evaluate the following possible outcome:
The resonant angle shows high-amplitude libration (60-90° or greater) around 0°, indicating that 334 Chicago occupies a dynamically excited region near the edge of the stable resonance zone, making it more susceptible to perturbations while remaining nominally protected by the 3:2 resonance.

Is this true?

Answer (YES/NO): NO